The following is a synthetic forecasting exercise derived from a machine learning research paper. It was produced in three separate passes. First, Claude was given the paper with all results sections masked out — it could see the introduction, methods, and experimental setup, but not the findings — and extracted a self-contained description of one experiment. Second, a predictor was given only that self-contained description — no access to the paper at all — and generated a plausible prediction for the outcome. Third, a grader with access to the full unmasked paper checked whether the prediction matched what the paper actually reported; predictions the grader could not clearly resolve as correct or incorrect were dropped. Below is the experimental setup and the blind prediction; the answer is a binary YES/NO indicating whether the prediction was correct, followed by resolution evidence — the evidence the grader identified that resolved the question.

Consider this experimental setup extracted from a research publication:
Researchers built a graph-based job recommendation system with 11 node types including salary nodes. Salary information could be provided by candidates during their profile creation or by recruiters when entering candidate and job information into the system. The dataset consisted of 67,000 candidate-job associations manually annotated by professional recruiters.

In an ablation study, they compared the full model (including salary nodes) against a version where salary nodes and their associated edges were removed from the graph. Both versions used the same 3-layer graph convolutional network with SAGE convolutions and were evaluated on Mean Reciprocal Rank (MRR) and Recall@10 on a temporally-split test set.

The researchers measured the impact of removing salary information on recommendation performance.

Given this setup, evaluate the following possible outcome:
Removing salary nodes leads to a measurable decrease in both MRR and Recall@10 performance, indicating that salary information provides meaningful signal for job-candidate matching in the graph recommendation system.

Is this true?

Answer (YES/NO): NO